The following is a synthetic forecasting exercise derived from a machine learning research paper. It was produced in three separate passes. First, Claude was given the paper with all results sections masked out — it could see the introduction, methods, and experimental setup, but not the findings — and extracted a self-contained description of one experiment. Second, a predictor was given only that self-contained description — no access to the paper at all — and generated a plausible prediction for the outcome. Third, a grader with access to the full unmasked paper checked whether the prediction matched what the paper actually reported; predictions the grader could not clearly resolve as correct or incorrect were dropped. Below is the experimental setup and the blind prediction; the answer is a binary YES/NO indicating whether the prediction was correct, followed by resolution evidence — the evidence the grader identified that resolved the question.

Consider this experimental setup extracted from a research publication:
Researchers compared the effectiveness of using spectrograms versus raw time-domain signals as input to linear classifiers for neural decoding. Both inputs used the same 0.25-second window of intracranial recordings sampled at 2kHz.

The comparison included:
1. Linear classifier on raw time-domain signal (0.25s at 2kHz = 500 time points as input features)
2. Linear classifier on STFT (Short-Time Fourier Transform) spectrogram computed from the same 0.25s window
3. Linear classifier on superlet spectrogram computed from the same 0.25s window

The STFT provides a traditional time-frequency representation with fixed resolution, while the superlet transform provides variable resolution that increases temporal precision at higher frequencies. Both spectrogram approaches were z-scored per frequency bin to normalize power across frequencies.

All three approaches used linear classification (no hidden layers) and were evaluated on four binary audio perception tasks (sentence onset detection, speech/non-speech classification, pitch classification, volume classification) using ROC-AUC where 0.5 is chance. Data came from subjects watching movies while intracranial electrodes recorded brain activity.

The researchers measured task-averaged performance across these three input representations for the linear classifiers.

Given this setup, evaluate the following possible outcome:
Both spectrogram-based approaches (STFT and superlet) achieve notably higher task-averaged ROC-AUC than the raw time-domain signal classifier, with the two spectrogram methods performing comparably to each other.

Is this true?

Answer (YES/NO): NO